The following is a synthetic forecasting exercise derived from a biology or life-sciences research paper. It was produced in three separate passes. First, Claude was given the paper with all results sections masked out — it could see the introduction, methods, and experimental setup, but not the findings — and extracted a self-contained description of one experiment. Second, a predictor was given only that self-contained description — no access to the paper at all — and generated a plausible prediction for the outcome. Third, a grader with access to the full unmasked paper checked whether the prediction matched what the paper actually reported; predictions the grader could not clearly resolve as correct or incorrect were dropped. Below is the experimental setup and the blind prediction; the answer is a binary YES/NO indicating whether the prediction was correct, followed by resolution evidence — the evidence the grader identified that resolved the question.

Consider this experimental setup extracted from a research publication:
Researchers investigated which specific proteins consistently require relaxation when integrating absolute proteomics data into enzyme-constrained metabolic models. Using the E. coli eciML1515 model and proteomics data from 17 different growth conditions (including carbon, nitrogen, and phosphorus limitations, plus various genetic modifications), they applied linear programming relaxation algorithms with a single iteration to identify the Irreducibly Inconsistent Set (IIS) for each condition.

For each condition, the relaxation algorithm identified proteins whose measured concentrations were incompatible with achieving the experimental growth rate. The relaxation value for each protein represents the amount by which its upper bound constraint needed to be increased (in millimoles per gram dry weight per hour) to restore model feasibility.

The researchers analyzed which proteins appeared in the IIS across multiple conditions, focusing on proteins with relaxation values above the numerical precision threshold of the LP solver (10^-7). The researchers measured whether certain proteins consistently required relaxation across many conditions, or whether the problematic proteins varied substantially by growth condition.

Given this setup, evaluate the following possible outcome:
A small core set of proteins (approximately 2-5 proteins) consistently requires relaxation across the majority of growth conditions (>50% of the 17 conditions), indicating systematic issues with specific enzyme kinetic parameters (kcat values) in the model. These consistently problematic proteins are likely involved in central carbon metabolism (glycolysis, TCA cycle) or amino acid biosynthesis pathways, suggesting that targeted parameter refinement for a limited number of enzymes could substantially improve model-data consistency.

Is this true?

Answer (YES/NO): NO